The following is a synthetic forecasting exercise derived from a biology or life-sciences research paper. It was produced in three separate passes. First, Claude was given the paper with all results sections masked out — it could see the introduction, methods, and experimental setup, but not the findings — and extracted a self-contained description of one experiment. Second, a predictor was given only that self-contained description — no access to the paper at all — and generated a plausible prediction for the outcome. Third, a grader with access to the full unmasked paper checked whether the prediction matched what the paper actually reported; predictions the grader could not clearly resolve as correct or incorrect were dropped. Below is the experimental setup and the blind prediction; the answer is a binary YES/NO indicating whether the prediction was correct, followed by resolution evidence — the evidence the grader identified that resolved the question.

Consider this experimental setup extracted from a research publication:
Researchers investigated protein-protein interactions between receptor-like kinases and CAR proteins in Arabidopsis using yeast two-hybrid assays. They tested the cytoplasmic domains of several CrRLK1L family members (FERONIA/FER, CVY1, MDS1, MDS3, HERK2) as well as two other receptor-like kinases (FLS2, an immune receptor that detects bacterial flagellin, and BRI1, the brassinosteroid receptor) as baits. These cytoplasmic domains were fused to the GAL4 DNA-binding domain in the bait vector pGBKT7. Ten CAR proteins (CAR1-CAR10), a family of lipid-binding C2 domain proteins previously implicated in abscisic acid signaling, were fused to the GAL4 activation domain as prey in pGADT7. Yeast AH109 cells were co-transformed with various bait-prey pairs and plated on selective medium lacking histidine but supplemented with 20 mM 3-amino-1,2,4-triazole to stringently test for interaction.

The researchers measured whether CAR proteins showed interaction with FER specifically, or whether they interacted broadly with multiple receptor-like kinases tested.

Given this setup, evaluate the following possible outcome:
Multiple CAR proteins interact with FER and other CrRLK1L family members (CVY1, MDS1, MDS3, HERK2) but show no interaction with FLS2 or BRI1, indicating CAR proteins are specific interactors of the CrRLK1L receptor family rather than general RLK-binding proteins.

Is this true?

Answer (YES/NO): NO